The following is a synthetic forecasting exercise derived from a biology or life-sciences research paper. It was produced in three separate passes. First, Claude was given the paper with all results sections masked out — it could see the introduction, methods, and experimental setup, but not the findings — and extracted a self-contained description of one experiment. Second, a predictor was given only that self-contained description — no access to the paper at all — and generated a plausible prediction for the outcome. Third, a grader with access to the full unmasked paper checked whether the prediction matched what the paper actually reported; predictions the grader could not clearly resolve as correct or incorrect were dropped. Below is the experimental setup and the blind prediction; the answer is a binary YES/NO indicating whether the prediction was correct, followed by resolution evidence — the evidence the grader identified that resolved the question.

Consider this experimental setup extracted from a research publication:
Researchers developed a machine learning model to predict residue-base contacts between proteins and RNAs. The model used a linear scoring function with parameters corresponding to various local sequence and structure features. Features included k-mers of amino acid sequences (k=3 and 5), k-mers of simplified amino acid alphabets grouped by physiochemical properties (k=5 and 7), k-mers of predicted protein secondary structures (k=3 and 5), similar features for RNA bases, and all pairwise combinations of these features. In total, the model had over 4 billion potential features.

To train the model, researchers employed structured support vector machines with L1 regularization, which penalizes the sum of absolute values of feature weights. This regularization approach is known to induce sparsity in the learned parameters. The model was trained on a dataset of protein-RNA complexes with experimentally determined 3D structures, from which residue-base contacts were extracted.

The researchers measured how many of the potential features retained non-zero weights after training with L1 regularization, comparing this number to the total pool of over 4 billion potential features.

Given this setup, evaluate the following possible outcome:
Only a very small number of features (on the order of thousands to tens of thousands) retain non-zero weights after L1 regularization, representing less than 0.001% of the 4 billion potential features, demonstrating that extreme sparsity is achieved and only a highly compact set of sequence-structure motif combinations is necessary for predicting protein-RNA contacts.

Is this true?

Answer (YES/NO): YES